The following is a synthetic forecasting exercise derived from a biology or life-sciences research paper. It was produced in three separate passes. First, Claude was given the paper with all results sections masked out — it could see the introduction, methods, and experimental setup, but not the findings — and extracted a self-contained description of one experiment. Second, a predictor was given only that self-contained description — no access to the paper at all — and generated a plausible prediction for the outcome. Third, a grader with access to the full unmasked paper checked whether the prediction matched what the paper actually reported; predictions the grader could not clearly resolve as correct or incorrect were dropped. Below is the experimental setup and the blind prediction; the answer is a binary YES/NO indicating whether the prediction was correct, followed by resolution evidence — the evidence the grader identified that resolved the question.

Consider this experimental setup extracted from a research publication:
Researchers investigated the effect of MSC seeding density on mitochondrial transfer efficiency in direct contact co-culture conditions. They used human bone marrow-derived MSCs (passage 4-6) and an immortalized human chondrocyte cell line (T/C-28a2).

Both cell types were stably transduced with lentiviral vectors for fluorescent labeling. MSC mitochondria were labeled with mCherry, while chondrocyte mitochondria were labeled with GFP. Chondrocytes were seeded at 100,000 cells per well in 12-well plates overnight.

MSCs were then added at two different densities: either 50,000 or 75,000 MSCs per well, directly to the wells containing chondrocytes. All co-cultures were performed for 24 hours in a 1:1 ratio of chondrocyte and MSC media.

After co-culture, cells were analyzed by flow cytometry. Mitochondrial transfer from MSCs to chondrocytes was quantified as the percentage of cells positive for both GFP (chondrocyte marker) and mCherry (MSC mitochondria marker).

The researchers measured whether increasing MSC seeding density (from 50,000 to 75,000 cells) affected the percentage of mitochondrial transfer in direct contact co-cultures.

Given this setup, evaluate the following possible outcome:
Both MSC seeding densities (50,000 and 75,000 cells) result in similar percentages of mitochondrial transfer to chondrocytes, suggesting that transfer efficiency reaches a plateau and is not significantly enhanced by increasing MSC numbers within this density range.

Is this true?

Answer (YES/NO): NO